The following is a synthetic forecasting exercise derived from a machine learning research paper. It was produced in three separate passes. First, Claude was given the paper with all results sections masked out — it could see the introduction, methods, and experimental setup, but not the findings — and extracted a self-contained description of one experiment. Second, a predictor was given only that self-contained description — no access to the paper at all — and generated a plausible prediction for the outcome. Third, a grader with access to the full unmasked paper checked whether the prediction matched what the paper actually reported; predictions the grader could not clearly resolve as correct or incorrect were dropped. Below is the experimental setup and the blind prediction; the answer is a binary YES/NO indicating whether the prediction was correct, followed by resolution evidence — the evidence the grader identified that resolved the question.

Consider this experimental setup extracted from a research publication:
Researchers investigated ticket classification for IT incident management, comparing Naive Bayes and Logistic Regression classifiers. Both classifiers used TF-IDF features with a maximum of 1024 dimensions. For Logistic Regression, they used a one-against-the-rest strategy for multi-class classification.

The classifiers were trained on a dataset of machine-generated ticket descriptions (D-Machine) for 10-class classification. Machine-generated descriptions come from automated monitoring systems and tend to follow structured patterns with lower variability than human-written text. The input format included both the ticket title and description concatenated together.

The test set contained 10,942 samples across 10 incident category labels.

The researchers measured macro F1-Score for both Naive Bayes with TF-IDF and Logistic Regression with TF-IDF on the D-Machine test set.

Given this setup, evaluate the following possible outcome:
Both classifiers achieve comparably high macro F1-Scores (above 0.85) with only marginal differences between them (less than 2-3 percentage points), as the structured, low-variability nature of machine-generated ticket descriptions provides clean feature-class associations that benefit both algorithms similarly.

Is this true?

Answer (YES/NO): NO